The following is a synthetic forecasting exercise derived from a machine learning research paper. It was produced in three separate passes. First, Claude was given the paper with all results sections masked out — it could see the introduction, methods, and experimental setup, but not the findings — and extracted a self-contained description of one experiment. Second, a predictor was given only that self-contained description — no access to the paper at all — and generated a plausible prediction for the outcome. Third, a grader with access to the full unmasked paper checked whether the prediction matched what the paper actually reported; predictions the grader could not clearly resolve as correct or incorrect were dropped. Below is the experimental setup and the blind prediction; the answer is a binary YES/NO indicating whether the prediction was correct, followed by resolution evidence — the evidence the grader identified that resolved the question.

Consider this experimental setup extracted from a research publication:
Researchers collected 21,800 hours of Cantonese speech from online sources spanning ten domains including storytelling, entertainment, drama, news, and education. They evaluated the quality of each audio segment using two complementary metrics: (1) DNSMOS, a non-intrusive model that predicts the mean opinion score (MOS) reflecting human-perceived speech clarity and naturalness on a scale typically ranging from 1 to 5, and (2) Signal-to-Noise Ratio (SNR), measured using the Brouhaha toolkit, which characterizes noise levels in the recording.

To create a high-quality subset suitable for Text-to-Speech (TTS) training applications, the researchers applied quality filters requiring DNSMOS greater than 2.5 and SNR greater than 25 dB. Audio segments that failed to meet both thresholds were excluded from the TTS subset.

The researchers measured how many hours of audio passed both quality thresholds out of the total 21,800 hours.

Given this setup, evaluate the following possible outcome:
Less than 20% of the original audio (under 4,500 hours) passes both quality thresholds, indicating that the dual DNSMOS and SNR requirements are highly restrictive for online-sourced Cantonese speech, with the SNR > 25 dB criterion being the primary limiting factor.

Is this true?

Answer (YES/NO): NO